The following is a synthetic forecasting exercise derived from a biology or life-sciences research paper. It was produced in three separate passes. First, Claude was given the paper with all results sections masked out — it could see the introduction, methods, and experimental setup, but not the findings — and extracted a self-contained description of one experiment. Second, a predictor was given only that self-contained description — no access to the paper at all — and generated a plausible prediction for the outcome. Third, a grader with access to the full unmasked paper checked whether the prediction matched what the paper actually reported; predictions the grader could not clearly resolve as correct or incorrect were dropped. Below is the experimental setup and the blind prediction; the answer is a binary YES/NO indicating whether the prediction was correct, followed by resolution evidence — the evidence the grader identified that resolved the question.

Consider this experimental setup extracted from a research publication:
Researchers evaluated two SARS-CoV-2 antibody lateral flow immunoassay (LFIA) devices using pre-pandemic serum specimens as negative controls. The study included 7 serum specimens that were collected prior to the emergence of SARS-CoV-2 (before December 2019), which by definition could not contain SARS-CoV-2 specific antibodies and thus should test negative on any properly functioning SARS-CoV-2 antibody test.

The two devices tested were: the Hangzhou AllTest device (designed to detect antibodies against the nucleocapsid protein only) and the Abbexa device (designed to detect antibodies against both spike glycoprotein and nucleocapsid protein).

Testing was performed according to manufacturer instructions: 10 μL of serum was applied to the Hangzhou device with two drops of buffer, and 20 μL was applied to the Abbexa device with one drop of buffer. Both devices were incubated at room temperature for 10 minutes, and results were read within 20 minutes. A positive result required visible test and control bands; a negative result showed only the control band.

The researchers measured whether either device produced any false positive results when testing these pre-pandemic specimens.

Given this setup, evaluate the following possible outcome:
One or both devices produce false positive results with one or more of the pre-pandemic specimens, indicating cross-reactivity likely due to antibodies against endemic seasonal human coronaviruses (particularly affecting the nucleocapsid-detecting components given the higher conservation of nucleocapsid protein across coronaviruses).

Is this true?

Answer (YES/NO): YES